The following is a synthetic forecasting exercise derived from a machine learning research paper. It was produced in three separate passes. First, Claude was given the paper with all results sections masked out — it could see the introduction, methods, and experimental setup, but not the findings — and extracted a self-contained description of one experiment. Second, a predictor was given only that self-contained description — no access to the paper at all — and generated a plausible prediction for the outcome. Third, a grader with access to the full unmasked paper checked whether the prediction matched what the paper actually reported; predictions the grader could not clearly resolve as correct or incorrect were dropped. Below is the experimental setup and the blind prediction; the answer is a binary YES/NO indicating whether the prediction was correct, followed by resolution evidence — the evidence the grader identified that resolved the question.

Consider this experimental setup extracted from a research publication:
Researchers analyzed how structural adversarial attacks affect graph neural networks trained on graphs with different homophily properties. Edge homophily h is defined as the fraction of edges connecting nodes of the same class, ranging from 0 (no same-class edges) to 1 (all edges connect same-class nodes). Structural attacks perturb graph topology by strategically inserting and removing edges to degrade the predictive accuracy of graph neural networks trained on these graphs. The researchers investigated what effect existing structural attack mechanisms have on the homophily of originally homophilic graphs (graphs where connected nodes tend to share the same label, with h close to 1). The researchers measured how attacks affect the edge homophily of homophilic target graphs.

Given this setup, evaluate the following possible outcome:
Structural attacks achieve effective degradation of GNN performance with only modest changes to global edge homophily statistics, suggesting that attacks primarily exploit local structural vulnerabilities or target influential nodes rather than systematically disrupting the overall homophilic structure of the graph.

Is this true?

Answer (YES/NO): NO